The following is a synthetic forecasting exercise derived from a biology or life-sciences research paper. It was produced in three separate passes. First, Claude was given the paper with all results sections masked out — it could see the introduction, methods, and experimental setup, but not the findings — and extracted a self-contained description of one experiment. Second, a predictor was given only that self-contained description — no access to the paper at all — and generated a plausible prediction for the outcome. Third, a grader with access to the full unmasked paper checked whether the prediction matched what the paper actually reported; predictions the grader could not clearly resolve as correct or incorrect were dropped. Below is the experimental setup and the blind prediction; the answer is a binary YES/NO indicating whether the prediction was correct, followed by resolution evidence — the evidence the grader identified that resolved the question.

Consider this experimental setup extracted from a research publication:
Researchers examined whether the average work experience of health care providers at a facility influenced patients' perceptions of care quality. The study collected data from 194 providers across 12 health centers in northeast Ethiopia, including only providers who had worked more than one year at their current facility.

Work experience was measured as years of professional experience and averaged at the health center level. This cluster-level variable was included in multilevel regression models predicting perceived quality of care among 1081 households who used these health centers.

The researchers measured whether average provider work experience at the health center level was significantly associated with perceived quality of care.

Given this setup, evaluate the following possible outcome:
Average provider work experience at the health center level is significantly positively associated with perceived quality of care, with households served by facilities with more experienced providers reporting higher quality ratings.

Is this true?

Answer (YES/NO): YES